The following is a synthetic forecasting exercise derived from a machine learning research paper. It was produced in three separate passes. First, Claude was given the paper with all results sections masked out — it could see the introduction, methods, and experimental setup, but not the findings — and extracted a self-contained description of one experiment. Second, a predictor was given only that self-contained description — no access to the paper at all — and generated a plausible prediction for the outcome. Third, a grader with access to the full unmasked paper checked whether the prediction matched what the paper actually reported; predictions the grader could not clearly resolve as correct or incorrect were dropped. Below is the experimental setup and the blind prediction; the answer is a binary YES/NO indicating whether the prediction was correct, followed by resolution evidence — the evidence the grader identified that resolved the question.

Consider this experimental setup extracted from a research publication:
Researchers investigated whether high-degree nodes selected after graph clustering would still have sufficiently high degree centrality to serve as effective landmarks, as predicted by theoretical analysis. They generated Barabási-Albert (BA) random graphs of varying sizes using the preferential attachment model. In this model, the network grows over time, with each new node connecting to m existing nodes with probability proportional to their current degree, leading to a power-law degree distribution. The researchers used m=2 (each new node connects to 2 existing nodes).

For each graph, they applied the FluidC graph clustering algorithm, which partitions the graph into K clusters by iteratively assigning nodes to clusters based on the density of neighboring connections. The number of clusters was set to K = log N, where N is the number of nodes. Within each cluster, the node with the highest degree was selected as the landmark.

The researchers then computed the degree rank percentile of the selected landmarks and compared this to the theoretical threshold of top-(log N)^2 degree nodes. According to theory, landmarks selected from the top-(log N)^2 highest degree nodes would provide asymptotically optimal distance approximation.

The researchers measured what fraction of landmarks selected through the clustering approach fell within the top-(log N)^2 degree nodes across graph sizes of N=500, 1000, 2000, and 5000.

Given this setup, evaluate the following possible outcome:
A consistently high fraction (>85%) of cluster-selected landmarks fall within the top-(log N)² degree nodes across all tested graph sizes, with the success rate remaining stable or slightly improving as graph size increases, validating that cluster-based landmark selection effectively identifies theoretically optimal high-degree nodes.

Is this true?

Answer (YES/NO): YES